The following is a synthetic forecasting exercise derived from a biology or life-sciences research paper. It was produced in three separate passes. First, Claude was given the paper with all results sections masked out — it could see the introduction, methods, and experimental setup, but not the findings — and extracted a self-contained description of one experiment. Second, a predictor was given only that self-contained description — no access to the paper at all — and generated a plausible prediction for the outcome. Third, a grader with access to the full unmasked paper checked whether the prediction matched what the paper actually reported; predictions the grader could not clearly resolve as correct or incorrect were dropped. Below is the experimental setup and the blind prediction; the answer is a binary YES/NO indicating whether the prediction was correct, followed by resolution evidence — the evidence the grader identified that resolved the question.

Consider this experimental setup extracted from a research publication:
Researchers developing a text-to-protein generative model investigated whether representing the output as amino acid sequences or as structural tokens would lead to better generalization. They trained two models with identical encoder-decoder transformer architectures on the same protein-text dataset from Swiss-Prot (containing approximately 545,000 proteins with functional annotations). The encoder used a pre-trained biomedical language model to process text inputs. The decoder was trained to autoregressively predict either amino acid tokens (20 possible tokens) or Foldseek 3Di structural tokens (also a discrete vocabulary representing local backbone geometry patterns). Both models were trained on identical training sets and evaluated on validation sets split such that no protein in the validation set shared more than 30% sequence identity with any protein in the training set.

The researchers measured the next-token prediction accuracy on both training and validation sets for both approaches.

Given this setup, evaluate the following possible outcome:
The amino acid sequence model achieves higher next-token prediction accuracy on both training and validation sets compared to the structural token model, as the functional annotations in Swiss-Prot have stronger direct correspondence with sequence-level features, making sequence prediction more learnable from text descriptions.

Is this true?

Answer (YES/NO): NO